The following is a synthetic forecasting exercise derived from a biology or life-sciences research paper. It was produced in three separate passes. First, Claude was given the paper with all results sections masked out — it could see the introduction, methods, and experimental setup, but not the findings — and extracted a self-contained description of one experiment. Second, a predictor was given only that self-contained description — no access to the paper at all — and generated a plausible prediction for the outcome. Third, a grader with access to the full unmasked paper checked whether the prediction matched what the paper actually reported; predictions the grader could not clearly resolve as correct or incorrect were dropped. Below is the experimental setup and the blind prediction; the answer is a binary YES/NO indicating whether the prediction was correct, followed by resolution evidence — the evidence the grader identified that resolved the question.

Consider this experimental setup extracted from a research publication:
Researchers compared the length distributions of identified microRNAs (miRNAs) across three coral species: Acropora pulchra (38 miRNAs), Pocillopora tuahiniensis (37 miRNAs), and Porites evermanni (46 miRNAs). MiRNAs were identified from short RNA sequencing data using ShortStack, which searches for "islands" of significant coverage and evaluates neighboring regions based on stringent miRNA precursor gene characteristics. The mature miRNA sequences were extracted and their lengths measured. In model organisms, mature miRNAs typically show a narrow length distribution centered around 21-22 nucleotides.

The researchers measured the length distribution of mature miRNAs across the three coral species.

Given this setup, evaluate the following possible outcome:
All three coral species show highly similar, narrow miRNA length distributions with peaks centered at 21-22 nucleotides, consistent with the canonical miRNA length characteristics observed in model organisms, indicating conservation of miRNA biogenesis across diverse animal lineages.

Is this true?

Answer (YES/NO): YES